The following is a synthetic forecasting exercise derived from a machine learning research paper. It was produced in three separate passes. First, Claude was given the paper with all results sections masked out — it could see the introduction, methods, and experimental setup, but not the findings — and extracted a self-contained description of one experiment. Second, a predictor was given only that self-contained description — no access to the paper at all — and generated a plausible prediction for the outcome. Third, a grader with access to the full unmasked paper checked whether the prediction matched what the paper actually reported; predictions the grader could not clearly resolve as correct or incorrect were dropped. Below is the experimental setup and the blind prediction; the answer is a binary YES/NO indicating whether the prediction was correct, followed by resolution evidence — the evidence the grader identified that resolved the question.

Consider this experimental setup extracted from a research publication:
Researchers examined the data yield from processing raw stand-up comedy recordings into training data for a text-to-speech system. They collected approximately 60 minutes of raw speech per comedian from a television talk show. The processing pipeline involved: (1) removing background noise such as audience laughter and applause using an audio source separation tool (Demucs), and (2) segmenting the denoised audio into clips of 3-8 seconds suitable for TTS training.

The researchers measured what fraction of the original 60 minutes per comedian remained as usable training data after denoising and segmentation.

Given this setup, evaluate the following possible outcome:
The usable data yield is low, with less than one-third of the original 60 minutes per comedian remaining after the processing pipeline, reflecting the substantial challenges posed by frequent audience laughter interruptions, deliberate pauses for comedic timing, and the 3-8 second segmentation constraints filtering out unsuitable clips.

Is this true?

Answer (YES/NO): YES